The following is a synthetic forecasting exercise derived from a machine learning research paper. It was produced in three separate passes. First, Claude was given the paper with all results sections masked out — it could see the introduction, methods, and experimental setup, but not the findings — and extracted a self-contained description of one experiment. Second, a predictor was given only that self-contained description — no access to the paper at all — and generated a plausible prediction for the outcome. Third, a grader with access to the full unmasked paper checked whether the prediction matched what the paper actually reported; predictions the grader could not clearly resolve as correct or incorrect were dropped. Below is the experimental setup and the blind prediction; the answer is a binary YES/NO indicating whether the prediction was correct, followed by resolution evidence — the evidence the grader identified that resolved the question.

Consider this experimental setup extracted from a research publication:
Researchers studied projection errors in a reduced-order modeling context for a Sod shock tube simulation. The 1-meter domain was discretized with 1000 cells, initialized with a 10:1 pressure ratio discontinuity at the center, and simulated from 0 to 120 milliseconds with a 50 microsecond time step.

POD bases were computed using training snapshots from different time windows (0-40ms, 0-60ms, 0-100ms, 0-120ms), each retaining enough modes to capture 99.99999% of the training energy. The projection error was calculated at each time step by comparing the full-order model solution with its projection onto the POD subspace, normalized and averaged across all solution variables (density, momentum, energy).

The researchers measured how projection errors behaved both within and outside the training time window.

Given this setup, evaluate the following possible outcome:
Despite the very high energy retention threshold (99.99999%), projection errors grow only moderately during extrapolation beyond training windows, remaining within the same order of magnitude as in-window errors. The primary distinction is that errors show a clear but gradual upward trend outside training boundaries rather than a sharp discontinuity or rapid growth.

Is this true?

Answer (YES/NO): NO